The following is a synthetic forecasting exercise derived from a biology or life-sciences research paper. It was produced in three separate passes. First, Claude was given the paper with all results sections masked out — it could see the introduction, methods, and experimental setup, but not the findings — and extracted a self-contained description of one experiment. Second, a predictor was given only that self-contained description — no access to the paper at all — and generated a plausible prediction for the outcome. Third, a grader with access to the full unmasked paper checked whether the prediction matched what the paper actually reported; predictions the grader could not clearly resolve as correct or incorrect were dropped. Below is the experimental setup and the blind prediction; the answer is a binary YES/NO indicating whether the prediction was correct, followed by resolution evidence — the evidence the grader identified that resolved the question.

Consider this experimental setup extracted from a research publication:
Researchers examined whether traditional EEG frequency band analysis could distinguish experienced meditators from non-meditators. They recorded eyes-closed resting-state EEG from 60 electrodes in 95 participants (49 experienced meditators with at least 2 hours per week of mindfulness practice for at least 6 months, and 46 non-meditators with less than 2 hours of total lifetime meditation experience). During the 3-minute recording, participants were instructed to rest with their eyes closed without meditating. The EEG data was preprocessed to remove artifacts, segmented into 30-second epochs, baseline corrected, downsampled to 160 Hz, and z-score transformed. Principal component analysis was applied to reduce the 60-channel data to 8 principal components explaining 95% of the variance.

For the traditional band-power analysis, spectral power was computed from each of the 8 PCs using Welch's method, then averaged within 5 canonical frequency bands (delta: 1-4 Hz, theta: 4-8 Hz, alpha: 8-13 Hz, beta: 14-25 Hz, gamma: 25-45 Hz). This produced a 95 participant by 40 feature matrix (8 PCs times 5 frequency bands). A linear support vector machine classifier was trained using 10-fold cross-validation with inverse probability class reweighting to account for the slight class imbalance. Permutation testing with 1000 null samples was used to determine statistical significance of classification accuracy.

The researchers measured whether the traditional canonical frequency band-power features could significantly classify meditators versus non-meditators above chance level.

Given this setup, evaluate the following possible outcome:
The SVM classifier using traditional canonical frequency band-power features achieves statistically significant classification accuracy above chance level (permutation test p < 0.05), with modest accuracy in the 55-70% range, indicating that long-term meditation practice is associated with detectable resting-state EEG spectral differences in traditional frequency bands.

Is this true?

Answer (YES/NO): NO